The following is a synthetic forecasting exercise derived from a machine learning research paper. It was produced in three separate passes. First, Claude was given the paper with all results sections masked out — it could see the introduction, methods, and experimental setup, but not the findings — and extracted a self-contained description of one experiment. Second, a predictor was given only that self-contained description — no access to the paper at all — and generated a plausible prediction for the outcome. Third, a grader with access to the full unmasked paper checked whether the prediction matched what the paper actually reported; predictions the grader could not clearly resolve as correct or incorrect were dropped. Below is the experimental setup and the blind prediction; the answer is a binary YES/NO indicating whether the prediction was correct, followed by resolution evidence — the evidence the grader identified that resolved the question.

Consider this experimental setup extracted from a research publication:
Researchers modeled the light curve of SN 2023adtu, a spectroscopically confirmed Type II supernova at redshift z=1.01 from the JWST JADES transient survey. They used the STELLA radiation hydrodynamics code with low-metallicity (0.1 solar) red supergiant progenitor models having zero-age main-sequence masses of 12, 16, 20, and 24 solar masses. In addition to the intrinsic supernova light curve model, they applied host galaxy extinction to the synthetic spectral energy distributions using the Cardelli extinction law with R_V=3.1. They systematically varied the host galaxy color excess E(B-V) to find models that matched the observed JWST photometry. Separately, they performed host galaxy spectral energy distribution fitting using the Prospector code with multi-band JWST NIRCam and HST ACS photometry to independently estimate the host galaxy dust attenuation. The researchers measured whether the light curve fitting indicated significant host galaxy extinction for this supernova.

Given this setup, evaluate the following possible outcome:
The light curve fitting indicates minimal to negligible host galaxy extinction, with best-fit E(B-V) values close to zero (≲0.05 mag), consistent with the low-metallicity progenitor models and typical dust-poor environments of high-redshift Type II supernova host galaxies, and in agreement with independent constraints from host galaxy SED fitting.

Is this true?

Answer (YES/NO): NO